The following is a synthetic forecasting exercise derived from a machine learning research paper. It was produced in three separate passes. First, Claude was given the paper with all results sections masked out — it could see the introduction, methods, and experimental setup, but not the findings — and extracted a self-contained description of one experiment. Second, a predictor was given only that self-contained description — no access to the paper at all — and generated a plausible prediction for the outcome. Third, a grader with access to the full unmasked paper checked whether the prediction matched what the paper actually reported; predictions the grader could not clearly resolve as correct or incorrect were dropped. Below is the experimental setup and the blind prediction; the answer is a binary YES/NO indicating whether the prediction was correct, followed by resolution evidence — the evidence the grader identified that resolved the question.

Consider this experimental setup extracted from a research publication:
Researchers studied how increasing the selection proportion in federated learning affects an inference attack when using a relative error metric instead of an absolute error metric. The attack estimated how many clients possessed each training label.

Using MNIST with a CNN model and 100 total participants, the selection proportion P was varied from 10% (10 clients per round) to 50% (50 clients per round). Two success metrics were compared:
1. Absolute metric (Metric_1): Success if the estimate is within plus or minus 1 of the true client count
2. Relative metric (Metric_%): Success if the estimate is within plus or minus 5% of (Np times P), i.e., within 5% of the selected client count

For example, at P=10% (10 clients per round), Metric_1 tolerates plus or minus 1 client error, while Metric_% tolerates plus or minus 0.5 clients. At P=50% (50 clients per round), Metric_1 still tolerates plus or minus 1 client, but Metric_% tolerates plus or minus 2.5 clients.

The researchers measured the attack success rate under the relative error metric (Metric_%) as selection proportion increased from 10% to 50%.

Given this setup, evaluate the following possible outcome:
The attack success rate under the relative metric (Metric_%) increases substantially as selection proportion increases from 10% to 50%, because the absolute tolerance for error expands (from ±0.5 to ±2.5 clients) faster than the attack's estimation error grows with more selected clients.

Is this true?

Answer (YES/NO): NO